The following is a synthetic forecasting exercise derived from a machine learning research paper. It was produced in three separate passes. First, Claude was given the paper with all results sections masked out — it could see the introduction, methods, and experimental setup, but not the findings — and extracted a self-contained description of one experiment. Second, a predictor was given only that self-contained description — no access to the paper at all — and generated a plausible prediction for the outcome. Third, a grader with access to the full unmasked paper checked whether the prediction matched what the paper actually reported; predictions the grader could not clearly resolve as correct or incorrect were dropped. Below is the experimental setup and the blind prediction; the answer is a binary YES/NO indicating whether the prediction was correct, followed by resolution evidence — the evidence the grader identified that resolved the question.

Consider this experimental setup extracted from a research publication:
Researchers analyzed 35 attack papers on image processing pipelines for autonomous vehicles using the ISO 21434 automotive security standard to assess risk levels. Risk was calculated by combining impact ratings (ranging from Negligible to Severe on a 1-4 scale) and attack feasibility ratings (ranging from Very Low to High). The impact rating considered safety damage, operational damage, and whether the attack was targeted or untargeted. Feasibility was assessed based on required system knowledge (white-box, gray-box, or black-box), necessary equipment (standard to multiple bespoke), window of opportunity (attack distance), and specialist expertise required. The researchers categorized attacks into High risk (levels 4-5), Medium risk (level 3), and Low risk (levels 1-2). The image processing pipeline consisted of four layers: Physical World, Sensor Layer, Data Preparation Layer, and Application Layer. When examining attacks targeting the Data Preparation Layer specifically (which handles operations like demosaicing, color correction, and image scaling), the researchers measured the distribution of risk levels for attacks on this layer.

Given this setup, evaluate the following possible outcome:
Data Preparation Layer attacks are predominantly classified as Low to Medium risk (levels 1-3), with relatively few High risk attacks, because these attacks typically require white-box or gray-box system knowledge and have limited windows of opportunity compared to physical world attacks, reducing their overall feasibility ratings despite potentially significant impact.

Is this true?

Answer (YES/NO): NO